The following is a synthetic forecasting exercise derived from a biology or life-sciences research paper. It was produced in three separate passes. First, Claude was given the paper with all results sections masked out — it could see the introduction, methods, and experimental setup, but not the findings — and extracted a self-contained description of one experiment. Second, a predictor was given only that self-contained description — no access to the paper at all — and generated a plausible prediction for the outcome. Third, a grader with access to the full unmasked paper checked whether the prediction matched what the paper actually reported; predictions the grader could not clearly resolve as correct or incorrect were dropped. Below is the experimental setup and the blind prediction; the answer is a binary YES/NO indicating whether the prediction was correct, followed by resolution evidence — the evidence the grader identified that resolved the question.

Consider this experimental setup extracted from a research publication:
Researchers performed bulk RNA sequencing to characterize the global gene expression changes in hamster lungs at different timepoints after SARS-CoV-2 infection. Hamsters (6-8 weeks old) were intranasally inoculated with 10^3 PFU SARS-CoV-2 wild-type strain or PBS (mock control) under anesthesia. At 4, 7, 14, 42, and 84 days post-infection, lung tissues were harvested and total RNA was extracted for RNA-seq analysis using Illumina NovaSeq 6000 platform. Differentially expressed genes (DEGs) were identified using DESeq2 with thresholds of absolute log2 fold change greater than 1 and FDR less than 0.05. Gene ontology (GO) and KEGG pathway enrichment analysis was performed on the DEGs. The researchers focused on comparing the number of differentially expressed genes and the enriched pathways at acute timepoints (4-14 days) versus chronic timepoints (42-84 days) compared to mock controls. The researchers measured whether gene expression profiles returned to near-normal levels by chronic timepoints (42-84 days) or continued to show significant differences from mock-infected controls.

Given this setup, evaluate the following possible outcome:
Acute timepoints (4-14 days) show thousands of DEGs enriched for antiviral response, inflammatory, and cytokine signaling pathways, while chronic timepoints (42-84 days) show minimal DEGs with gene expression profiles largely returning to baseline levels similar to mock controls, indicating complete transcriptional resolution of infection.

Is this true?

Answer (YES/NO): NO